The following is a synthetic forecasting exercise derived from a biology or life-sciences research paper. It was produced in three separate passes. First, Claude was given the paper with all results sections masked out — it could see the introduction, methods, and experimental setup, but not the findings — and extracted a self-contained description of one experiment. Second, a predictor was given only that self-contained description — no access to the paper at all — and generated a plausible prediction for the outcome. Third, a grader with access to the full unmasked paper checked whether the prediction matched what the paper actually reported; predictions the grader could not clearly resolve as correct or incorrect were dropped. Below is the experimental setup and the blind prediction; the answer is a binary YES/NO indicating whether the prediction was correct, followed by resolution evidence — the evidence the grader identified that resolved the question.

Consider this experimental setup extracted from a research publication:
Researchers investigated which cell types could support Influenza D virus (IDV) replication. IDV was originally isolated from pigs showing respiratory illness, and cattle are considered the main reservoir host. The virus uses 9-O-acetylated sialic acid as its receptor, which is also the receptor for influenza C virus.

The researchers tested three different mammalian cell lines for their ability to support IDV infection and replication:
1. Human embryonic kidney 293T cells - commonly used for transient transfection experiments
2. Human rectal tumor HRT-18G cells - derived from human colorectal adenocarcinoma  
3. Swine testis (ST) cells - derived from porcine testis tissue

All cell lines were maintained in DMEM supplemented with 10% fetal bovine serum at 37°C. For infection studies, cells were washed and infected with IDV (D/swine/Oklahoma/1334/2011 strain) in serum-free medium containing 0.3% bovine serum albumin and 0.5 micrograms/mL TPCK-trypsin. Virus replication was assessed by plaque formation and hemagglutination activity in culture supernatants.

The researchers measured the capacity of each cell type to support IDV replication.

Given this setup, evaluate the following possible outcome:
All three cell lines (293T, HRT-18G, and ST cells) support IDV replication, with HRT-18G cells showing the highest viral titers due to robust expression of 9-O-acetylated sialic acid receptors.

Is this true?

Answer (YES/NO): NO